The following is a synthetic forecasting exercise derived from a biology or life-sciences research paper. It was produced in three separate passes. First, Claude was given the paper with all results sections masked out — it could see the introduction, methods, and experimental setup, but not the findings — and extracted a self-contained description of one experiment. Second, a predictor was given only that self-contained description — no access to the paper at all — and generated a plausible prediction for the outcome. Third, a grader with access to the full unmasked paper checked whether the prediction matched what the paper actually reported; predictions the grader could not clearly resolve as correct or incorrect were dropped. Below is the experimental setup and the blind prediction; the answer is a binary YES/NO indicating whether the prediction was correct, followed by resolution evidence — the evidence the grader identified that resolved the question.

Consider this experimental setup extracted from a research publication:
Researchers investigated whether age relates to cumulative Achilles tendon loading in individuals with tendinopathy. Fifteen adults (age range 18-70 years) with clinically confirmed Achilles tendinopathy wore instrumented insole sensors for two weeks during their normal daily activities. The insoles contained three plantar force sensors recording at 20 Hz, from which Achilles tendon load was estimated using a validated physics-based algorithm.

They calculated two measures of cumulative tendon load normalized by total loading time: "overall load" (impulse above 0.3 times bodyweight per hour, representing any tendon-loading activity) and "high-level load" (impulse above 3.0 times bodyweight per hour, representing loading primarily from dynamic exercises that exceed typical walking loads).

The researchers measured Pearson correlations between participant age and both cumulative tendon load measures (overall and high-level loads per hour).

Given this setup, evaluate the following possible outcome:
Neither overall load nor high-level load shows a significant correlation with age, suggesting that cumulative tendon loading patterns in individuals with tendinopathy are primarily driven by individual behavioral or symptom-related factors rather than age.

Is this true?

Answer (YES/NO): YES